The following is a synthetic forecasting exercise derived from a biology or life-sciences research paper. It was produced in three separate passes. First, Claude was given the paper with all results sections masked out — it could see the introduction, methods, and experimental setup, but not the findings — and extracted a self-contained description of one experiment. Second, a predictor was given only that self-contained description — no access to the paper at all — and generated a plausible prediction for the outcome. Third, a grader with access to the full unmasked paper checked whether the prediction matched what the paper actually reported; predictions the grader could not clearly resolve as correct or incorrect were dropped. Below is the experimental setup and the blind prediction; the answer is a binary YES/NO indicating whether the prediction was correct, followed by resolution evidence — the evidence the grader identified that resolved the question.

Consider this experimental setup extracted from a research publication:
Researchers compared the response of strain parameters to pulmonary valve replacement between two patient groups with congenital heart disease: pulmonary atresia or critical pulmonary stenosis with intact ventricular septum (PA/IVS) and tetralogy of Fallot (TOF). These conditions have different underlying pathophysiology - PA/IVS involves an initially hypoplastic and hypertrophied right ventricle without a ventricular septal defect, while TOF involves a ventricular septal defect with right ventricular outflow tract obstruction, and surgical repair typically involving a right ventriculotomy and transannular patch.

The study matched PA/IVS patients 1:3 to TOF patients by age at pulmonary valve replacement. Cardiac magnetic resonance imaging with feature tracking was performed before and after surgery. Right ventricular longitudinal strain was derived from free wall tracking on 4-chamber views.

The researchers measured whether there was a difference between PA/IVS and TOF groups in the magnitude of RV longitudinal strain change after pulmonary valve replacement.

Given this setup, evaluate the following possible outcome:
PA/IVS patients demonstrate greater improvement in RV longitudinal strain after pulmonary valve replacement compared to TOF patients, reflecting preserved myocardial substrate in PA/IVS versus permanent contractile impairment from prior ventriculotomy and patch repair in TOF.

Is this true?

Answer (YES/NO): NO